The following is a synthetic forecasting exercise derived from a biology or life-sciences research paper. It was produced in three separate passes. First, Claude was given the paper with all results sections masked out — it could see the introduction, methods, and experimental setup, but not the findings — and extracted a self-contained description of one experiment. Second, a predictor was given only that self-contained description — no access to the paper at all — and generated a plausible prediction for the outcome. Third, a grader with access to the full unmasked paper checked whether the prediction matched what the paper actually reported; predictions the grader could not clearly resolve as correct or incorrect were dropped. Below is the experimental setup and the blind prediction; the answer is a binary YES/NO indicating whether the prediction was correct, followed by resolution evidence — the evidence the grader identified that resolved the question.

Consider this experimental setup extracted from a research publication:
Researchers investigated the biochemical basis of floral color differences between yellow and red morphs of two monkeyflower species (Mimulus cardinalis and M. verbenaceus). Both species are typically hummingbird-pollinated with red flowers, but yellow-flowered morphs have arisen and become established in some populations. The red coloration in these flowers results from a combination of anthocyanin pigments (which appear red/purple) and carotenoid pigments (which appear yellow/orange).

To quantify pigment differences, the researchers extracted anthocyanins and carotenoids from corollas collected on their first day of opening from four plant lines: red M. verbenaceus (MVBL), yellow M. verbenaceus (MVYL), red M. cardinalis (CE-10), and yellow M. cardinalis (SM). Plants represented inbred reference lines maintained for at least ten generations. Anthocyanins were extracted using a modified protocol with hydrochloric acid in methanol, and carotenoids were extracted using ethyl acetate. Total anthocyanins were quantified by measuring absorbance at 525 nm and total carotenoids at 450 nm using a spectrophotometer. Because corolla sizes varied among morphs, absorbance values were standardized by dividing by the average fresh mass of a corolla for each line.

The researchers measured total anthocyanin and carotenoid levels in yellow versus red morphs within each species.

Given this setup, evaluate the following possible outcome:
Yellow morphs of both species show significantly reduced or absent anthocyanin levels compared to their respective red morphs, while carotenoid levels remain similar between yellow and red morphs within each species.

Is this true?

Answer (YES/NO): NO